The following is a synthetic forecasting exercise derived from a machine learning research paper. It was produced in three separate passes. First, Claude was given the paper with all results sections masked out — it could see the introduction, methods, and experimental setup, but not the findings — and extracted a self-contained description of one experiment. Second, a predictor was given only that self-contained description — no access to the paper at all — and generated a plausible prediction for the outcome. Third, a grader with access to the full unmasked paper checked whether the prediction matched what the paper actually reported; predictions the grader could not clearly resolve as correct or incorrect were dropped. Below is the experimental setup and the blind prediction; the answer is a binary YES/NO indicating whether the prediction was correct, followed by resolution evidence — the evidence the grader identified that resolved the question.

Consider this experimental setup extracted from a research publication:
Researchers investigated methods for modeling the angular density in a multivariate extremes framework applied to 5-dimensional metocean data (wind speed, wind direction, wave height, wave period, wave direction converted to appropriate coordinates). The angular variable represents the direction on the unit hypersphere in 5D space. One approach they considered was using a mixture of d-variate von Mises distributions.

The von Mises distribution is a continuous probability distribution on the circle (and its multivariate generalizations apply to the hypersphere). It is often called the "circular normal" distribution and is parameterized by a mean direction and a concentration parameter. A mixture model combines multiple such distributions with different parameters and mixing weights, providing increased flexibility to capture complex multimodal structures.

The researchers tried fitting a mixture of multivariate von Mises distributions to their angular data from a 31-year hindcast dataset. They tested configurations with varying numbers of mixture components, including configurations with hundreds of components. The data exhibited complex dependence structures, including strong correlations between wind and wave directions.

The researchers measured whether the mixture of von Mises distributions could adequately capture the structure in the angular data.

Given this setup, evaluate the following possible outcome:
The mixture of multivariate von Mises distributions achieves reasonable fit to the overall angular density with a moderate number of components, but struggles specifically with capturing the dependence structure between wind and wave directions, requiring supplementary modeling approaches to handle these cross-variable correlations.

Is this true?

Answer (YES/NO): NO